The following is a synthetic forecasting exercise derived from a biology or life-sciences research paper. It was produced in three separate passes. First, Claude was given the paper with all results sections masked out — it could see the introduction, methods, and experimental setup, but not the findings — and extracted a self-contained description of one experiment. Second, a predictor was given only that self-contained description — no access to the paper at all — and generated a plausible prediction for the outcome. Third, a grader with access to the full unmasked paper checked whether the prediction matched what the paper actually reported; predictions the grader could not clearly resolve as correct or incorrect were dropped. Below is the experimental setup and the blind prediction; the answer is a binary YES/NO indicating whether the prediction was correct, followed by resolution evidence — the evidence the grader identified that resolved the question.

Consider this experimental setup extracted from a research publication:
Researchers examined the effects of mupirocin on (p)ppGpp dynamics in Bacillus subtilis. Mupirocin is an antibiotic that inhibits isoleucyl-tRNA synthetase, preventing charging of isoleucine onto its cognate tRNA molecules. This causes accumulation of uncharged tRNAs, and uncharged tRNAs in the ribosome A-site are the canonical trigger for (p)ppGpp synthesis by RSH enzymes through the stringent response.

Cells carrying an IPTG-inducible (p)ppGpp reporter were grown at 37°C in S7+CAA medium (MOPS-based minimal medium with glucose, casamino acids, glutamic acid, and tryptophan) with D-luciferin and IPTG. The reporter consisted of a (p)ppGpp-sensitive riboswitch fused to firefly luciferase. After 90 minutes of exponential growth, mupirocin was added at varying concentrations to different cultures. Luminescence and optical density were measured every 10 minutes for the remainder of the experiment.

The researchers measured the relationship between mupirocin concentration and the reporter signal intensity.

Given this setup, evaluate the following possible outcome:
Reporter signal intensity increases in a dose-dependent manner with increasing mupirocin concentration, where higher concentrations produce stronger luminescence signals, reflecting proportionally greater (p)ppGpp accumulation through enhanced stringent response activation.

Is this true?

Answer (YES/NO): NO